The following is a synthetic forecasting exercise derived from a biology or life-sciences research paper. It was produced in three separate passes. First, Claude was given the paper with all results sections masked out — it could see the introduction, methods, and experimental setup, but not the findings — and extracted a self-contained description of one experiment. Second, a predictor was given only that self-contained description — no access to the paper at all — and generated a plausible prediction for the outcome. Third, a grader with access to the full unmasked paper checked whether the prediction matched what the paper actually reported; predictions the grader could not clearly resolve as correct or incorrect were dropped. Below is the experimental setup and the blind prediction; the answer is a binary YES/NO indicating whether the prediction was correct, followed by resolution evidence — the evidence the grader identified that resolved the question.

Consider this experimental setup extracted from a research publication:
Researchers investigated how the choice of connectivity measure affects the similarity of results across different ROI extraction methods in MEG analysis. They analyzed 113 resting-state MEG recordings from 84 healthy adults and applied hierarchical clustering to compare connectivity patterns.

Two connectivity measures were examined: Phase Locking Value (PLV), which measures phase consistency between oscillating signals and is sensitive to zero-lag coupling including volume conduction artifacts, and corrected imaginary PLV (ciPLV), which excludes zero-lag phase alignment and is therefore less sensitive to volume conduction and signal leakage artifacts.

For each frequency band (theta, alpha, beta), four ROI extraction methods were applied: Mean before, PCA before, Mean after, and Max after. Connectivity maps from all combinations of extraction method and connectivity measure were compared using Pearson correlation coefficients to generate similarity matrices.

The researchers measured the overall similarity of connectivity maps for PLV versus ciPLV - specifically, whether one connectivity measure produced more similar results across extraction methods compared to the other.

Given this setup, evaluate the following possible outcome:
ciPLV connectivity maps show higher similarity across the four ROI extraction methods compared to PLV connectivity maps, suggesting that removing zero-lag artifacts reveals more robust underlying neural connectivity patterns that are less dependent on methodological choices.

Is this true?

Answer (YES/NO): NO